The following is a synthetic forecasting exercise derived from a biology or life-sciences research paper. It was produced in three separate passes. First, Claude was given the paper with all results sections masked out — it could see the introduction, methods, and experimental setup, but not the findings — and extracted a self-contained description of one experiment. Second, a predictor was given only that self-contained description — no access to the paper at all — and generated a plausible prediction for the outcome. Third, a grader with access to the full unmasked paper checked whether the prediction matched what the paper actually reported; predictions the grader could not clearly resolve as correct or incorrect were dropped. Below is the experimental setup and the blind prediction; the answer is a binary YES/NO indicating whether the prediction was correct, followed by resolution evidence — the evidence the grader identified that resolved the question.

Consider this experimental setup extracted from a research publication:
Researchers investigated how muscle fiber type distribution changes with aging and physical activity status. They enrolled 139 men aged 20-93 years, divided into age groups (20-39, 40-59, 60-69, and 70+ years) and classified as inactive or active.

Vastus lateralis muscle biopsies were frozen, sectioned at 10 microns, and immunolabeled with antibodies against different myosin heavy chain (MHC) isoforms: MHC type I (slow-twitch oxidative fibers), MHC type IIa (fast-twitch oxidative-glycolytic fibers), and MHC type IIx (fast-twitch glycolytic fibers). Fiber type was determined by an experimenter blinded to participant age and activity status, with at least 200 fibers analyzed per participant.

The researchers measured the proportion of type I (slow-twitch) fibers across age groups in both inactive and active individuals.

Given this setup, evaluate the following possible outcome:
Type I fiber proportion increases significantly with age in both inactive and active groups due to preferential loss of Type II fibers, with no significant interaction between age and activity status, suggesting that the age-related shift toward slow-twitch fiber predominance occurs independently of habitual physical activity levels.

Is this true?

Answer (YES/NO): NO